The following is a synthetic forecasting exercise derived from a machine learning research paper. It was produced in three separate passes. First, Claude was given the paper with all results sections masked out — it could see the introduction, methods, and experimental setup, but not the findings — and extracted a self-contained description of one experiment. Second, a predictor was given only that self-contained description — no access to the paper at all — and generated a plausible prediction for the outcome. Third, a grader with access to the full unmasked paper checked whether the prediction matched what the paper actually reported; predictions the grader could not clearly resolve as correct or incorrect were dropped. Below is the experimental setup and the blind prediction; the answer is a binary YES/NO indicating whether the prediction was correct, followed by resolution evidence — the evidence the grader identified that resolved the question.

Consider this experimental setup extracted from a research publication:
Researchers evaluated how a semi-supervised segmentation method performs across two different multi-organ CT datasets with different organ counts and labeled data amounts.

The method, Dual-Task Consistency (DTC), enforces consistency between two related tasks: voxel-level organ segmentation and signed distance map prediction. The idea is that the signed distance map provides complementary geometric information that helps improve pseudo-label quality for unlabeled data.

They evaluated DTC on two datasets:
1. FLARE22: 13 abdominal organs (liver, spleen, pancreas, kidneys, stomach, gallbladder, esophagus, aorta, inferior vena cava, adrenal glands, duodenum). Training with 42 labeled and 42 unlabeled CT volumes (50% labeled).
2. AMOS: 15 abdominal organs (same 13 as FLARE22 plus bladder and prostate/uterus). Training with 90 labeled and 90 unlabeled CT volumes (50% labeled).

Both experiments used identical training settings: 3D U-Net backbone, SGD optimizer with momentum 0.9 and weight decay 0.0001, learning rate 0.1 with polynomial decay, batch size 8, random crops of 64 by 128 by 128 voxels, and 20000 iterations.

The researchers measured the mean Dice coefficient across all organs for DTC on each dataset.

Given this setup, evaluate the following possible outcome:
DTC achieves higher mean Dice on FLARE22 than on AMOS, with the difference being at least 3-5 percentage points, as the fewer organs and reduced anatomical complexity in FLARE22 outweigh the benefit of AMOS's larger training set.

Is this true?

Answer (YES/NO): YES